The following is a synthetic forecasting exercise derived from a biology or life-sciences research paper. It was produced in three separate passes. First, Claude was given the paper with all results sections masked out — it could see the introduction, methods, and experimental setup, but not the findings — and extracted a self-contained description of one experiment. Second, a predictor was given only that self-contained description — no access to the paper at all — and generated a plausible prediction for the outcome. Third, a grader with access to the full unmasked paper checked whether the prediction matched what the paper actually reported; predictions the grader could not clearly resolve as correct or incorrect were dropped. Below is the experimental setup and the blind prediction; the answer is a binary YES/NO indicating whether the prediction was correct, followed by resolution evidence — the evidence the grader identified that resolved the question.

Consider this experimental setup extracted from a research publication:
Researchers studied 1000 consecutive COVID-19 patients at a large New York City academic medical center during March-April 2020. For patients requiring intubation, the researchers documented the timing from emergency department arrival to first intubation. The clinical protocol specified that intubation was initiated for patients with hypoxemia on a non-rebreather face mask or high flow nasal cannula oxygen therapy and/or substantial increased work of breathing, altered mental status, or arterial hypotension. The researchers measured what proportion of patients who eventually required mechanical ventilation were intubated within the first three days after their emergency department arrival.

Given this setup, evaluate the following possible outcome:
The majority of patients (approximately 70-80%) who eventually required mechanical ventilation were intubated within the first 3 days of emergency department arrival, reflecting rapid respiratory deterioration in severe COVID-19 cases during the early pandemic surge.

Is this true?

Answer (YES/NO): YES